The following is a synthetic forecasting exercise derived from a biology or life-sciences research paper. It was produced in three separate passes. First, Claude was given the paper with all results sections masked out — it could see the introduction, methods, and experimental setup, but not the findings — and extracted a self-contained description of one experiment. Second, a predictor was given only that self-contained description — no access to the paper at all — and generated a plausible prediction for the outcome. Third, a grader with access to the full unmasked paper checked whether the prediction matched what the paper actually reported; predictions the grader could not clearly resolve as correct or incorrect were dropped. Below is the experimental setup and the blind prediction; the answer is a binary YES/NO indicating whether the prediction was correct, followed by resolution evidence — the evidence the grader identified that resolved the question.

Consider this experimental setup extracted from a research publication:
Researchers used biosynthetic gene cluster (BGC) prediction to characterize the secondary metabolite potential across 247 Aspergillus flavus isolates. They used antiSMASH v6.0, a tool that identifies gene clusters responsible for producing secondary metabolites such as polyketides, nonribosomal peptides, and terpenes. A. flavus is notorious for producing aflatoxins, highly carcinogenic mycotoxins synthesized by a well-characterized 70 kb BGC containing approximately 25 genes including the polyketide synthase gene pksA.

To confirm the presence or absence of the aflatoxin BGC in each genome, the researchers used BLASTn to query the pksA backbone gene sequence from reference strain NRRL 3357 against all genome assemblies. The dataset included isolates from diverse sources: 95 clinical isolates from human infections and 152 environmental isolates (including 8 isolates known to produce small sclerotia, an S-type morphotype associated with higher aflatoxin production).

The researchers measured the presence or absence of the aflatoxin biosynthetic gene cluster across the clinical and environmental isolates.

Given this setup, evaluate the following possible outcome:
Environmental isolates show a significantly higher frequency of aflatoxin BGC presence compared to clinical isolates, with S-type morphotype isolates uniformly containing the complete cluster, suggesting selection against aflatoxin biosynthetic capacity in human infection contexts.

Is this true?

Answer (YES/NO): NO